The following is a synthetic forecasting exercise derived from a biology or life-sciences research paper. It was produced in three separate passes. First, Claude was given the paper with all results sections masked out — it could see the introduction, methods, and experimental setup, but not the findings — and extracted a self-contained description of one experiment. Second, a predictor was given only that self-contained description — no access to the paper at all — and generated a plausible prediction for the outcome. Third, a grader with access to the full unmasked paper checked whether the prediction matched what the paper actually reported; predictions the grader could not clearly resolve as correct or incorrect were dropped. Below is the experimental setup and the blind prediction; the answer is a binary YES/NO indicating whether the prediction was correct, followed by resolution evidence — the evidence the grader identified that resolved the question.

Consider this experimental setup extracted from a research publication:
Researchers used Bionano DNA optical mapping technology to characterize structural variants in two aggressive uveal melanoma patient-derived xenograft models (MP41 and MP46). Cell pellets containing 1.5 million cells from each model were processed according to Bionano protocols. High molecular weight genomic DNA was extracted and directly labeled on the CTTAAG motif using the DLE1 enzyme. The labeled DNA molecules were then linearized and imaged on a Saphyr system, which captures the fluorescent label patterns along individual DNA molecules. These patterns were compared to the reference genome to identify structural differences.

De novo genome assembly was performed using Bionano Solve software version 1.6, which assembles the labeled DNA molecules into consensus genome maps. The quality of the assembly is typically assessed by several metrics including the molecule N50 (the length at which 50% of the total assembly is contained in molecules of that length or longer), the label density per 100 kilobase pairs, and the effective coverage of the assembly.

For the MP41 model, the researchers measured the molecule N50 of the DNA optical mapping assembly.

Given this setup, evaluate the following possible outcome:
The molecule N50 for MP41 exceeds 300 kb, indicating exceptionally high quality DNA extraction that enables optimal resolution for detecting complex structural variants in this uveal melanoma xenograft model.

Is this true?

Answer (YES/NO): YES